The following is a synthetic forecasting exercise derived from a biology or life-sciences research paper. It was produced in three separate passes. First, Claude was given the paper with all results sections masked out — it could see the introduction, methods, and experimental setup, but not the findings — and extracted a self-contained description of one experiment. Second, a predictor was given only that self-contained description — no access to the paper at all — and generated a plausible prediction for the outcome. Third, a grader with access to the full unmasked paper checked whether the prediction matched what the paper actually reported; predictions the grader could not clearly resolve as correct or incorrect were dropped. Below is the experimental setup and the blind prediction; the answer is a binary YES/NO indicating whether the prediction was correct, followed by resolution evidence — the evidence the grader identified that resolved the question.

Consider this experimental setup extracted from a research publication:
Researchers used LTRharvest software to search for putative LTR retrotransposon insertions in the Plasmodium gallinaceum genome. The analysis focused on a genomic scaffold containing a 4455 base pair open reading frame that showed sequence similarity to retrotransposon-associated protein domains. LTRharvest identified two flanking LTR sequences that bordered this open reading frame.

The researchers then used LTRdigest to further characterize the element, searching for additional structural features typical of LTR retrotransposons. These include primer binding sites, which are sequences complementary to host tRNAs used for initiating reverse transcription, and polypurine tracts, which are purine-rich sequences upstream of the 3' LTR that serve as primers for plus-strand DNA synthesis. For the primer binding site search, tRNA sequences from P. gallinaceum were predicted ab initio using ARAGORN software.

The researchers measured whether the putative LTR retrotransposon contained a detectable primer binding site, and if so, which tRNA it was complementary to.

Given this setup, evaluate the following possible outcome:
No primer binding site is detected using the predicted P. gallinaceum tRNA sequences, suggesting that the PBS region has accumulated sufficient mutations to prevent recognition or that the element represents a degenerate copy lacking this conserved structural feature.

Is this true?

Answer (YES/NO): NO